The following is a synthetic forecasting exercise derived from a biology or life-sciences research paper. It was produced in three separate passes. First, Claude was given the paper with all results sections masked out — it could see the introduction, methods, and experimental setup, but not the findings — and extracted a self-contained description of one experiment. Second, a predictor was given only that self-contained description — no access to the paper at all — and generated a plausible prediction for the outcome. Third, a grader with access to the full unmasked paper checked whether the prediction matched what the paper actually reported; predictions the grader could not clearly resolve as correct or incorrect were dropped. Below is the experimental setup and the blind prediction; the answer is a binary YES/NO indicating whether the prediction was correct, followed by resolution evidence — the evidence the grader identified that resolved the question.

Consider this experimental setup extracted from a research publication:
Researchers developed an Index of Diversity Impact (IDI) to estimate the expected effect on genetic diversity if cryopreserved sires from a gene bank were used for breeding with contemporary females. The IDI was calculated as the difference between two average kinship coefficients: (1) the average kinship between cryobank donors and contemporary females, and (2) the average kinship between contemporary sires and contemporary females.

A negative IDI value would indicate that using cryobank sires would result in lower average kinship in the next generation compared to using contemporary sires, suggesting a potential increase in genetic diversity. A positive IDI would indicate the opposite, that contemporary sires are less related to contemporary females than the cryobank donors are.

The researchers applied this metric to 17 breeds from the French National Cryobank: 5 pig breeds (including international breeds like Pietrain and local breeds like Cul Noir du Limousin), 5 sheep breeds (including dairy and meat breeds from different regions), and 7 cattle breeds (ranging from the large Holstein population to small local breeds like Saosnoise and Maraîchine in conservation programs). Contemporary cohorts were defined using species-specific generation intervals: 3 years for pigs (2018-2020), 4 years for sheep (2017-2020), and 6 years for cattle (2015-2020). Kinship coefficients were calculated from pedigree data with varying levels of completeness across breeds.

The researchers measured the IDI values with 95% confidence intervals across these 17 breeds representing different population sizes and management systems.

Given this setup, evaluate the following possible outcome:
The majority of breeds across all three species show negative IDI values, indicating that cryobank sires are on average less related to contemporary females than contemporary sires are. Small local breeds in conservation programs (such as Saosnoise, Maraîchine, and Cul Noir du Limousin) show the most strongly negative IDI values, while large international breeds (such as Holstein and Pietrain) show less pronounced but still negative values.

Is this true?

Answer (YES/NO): NO